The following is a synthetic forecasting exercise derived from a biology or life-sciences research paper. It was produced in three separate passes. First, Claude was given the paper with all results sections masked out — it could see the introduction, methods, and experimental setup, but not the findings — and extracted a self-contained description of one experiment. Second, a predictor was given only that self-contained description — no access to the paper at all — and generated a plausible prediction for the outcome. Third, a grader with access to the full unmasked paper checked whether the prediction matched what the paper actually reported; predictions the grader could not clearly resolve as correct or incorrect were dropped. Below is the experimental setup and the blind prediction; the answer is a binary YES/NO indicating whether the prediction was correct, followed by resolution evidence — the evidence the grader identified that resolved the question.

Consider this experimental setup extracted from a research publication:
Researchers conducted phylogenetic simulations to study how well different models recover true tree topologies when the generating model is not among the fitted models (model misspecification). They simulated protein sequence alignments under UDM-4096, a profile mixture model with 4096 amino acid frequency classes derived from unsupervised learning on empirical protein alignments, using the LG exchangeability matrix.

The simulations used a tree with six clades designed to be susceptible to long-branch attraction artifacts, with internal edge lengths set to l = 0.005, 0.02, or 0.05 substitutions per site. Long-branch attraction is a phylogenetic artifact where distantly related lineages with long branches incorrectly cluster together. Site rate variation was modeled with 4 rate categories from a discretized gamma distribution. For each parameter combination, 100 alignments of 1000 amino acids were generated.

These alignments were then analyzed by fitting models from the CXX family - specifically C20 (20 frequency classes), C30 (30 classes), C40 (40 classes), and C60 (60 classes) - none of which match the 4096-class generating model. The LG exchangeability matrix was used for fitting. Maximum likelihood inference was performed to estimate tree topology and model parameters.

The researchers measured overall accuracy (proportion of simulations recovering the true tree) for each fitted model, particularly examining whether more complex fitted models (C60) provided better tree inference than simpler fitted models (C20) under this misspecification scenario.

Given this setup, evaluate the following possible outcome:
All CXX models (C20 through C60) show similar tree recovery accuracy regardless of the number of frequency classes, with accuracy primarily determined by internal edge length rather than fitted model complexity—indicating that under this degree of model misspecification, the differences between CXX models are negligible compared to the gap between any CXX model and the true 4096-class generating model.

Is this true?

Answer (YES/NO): NO